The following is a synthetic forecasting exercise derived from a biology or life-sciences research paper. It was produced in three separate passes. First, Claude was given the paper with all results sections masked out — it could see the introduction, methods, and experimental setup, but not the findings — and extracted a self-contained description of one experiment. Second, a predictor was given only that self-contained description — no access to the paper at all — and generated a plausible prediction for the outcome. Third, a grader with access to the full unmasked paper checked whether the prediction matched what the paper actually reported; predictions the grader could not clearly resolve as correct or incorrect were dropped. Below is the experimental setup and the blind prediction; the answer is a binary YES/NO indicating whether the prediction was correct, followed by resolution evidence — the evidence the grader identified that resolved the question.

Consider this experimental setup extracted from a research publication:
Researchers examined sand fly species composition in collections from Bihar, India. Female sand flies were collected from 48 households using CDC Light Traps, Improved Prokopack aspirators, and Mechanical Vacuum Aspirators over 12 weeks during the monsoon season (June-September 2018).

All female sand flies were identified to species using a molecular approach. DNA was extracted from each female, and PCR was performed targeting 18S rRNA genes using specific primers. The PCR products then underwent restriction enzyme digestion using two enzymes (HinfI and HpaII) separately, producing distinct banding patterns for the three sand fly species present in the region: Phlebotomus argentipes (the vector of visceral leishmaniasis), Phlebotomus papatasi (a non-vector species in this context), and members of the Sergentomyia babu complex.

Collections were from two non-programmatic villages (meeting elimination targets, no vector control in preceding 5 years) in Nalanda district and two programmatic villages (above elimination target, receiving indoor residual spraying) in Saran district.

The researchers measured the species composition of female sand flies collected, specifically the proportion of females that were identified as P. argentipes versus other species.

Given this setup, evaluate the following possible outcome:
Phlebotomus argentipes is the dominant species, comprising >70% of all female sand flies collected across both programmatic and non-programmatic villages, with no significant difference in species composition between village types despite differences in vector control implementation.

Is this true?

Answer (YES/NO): NO